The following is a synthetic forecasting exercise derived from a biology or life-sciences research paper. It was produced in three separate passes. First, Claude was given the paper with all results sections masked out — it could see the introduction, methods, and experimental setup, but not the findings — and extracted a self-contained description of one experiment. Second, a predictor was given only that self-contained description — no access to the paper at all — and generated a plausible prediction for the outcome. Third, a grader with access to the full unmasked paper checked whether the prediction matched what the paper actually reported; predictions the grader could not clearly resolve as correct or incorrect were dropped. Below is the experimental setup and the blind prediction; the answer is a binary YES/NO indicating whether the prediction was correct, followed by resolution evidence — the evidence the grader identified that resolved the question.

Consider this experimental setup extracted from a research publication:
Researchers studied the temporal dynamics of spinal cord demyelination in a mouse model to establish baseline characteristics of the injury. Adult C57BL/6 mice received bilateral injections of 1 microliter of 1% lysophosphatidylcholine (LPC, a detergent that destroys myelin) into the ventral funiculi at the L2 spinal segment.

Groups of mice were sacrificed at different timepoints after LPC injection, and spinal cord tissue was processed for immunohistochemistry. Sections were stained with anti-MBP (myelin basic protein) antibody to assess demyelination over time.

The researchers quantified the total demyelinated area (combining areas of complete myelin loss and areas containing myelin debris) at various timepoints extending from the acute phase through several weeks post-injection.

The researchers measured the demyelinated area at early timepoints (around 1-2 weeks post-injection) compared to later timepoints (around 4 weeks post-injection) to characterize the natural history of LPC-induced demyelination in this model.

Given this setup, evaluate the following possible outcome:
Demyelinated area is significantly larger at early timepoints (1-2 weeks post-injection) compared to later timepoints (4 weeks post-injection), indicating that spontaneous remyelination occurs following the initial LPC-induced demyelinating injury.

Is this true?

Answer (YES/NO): YES